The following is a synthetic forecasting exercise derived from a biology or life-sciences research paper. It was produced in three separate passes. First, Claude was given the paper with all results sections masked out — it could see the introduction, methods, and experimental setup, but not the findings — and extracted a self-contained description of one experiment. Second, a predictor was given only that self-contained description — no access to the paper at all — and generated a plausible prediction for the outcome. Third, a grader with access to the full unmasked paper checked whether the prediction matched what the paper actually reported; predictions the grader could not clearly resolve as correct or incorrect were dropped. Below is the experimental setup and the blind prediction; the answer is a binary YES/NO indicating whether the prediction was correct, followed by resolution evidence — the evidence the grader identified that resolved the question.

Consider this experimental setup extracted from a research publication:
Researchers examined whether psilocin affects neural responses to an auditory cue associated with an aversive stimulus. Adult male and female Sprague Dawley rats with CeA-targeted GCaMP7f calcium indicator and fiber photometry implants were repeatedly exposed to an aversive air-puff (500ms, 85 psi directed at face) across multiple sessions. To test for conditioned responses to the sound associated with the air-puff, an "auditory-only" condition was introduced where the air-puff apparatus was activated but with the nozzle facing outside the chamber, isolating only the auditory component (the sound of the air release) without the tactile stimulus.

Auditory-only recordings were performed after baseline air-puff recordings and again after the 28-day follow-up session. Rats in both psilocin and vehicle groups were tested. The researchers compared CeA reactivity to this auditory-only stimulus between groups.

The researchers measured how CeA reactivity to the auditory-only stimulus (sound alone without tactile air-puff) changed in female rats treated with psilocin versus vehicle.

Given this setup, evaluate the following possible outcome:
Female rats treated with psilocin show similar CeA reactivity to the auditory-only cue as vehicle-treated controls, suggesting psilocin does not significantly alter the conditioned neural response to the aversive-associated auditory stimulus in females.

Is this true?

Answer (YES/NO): NO